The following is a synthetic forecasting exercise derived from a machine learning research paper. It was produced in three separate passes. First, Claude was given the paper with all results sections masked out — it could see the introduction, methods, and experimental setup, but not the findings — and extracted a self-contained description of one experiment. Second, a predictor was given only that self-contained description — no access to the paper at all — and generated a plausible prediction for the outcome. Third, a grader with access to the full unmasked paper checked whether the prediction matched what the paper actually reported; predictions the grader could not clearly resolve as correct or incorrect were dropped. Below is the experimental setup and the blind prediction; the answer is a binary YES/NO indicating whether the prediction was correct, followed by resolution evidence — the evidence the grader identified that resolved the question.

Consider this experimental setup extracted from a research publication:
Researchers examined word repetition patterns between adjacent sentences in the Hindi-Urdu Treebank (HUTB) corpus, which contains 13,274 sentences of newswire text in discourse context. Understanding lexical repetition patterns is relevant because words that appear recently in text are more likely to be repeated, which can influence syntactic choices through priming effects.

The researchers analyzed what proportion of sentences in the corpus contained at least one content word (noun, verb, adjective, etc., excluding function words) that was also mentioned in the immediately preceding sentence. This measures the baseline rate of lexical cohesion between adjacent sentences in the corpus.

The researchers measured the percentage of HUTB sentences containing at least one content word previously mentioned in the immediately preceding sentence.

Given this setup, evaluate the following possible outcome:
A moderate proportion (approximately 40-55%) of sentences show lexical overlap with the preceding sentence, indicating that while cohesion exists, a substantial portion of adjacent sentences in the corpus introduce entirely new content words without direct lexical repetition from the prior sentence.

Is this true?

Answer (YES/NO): NO